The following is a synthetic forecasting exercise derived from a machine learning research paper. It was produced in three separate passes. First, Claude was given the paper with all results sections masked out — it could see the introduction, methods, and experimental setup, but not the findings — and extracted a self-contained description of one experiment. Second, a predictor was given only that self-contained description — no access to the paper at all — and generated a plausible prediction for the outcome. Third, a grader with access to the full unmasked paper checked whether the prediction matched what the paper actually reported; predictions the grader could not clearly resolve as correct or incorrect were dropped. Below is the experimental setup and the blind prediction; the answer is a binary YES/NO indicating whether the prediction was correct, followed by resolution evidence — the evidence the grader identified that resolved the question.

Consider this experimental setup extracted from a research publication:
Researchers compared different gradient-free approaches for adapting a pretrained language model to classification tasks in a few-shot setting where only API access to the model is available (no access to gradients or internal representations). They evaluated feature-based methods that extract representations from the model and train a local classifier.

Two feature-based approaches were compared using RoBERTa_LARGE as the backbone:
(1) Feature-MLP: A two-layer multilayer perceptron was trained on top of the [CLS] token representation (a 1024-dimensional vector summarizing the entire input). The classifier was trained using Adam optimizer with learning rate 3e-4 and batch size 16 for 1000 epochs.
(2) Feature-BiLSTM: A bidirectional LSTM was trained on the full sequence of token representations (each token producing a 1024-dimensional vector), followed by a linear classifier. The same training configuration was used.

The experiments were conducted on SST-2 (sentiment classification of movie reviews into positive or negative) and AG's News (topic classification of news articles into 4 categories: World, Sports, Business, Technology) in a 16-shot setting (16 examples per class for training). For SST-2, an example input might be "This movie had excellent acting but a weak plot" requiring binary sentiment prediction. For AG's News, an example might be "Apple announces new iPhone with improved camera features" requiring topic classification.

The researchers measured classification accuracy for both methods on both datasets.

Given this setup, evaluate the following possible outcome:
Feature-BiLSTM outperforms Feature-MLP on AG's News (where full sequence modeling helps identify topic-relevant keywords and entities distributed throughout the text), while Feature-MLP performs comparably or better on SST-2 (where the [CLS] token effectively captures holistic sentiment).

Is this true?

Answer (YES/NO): NO